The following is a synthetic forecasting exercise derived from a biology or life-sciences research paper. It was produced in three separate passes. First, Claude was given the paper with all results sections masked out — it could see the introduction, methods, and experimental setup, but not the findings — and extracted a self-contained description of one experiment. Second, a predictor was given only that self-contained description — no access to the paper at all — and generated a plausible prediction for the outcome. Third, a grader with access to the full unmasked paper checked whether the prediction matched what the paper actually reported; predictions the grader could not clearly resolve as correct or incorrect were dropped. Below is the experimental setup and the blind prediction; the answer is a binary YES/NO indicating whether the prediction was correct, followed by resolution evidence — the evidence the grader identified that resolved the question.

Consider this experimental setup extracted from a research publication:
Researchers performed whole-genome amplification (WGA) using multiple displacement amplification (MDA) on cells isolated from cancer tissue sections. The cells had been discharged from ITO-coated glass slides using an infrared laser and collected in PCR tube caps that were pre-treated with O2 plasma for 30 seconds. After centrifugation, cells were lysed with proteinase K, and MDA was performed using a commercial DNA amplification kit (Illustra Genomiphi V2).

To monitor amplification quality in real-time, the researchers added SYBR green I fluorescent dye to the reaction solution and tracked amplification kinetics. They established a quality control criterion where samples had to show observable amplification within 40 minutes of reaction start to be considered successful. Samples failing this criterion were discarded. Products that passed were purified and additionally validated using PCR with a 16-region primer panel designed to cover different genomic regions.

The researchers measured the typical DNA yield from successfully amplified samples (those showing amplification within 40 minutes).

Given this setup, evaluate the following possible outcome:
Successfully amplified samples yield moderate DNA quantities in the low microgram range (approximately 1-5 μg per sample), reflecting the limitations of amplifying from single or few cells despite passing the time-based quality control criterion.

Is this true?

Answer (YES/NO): YES